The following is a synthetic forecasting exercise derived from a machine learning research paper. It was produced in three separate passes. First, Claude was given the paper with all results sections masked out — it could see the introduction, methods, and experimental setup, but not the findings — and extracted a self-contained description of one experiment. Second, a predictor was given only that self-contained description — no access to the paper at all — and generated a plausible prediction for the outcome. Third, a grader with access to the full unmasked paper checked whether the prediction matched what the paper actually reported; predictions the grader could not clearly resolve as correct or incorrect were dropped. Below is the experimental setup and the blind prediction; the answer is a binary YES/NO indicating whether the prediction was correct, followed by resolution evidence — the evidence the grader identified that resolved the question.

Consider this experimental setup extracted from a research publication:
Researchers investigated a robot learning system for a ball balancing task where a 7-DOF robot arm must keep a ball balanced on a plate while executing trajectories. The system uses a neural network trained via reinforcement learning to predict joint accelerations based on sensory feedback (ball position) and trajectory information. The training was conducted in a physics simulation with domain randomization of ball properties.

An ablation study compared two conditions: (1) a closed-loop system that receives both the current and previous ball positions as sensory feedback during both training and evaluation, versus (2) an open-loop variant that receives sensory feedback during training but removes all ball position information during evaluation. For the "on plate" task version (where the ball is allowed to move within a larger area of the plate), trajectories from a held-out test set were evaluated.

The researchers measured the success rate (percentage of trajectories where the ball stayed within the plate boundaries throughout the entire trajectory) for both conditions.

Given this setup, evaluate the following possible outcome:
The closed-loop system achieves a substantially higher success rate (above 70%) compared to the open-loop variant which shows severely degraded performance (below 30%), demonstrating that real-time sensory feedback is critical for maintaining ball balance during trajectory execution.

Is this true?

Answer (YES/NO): YES